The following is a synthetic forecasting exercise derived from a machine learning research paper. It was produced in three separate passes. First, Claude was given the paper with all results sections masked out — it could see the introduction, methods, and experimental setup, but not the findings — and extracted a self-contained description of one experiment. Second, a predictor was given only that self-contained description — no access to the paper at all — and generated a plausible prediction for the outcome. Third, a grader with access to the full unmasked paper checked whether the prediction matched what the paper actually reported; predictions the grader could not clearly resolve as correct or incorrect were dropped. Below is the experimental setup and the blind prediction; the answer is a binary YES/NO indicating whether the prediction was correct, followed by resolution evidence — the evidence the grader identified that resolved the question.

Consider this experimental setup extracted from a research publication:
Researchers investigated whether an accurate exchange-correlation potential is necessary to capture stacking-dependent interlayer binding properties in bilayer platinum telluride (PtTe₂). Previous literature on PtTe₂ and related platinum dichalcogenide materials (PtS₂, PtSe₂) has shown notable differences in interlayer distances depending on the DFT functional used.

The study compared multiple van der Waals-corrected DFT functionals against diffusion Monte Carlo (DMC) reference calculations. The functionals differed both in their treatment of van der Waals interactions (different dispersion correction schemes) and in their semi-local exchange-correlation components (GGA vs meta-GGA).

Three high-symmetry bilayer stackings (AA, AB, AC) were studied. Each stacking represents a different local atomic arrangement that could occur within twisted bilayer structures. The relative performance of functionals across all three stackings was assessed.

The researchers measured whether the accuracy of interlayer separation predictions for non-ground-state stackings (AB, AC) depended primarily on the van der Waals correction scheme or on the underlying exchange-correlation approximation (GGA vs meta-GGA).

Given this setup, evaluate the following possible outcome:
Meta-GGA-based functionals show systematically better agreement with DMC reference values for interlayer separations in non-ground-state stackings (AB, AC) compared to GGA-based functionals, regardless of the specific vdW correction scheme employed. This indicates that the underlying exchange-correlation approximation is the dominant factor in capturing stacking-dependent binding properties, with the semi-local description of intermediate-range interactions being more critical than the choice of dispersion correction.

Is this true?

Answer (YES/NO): YES